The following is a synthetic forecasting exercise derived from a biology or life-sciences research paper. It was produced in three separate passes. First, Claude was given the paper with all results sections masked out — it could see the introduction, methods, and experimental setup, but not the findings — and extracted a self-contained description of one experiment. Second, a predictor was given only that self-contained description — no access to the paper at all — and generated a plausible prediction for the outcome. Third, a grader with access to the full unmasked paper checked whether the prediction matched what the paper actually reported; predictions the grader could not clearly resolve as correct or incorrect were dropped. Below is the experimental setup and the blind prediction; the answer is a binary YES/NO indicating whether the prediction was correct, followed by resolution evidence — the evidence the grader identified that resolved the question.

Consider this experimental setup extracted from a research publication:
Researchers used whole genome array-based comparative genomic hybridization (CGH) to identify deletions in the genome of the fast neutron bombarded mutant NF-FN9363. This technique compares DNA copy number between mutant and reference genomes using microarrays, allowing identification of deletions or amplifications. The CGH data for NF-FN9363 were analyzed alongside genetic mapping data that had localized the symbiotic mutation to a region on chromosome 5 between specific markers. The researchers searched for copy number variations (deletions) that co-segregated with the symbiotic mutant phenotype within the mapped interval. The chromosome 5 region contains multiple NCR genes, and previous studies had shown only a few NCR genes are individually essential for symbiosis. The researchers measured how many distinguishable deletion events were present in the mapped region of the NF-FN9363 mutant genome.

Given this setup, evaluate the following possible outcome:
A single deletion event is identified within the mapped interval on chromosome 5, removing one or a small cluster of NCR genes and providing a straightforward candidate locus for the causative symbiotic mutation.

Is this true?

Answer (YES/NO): YES